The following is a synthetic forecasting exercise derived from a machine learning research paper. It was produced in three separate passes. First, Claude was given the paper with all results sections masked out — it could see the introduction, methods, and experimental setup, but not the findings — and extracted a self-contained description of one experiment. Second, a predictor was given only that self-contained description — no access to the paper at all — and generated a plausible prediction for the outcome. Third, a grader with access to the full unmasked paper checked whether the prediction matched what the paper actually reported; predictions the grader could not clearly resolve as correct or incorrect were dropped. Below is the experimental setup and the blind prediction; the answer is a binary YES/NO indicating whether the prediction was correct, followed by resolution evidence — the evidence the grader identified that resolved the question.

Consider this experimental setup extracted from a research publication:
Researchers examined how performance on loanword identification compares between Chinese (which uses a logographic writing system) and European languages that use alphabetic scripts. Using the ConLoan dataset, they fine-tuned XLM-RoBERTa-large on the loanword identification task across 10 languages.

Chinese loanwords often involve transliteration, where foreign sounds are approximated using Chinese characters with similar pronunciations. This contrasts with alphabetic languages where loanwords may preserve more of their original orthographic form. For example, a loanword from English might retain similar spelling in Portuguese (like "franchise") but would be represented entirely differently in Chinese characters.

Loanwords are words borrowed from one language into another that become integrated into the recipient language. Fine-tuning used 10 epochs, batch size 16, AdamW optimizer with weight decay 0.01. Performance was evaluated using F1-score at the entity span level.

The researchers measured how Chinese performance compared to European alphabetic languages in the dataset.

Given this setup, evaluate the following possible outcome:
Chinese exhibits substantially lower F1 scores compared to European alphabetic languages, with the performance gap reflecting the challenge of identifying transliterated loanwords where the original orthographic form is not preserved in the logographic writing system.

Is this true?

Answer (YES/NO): NO